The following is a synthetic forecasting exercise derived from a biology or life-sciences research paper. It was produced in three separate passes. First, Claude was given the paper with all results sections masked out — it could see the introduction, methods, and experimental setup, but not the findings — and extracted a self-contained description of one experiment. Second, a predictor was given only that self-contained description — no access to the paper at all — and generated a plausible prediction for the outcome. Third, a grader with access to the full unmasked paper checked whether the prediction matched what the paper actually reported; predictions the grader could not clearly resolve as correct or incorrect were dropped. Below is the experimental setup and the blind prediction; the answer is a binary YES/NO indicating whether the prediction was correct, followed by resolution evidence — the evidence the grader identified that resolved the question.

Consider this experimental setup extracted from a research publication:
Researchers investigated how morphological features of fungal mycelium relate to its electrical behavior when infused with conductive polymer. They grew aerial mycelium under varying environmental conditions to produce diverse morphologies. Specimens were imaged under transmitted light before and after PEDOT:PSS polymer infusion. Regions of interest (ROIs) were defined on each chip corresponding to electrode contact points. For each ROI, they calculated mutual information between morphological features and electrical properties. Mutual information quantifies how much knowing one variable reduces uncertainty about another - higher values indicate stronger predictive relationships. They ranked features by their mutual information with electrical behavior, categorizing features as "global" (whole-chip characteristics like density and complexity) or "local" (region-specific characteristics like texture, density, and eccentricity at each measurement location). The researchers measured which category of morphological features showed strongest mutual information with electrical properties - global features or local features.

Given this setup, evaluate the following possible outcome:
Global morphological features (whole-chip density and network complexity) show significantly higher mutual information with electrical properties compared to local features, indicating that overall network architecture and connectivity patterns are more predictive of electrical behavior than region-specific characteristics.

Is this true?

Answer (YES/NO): YES